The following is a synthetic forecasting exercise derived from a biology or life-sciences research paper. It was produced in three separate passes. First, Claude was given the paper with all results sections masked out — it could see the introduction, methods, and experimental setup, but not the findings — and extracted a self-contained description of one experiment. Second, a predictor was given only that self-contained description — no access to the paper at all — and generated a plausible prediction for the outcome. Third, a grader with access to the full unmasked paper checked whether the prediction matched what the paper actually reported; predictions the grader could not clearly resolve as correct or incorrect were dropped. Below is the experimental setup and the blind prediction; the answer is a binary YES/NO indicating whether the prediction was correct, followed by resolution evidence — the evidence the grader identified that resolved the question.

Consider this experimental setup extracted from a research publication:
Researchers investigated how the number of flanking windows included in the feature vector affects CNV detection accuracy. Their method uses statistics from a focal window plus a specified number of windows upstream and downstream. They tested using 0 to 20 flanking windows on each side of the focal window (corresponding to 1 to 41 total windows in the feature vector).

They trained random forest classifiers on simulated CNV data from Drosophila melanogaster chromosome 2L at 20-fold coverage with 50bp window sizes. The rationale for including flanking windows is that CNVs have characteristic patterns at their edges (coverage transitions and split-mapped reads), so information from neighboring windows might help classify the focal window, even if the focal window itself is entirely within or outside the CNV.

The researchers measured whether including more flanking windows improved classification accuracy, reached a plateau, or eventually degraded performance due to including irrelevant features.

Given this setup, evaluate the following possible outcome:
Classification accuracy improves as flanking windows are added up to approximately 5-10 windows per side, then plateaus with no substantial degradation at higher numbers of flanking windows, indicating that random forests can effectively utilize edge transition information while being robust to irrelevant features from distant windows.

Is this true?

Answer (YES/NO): NO